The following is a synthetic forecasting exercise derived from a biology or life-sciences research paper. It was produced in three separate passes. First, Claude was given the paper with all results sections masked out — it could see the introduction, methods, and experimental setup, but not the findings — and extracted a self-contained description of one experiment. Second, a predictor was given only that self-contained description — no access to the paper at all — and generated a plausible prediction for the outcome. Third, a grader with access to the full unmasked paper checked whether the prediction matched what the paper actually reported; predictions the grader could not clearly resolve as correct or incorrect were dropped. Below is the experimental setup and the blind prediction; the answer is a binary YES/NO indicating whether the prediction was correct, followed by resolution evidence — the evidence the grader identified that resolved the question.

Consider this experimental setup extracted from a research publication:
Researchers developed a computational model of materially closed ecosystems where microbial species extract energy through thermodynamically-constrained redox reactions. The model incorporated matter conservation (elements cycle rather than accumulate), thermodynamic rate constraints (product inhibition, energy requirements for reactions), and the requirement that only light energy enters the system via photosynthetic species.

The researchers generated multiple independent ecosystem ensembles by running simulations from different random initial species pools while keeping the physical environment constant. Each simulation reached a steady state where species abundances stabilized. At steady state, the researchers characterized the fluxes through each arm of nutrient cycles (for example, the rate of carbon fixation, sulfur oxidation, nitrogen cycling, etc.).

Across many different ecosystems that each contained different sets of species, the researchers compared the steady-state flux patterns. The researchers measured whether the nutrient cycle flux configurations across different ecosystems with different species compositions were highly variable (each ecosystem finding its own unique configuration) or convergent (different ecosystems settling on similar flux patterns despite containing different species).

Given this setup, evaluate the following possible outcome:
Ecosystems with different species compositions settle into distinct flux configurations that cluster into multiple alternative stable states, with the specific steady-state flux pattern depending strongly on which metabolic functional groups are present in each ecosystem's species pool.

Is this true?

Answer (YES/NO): NO